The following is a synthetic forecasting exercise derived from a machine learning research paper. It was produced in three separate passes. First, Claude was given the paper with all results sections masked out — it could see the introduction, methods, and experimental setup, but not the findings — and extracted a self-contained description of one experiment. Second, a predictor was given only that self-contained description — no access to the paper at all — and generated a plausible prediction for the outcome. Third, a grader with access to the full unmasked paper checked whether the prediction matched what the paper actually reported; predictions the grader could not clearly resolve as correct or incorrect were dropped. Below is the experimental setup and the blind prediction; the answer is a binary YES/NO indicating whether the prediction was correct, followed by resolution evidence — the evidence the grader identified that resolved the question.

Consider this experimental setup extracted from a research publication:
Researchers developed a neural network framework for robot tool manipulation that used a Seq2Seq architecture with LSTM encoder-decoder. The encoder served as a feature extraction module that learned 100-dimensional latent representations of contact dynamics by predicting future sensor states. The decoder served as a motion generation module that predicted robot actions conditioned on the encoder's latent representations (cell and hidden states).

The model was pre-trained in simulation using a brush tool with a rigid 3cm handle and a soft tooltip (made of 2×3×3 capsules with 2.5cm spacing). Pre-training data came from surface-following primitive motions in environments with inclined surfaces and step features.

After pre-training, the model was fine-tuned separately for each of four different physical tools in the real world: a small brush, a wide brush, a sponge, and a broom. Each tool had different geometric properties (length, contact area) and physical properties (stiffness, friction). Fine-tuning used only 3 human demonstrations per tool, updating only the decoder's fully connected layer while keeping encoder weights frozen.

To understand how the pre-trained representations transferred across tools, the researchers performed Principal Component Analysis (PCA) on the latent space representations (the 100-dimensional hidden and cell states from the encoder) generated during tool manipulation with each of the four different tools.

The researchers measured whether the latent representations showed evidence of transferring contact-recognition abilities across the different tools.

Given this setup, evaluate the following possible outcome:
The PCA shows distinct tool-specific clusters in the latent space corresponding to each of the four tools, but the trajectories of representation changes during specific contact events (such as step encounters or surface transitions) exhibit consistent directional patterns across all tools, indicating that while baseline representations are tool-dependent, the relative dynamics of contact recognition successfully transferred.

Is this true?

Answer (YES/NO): NO